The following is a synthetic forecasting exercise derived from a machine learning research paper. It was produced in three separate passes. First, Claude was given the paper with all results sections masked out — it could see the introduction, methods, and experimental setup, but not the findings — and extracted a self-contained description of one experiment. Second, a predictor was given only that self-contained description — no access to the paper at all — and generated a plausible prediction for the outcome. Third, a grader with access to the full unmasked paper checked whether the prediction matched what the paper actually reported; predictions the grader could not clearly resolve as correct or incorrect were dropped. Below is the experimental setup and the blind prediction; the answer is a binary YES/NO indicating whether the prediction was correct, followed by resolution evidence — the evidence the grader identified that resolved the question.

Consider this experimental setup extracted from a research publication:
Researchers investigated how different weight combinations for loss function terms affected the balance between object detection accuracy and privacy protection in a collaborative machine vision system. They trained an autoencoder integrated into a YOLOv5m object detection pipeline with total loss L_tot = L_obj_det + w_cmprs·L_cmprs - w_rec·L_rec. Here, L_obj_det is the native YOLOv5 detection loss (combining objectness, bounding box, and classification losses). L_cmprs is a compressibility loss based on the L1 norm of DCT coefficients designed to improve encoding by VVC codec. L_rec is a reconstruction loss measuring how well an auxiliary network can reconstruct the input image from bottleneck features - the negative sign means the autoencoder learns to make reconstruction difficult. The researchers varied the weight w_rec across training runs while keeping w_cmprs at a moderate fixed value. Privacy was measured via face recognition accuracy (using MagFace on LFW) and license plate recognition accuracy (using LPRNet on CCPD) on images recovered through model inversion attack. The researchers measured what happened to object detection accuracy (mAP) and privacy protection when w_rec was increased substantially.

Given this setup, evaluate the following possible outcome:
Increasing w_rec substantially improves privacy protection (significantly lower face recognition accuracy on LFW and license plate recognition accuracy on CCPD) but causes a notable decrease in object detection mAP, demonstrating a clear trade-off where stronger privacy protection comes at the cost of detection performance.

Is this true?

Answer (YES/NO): NO